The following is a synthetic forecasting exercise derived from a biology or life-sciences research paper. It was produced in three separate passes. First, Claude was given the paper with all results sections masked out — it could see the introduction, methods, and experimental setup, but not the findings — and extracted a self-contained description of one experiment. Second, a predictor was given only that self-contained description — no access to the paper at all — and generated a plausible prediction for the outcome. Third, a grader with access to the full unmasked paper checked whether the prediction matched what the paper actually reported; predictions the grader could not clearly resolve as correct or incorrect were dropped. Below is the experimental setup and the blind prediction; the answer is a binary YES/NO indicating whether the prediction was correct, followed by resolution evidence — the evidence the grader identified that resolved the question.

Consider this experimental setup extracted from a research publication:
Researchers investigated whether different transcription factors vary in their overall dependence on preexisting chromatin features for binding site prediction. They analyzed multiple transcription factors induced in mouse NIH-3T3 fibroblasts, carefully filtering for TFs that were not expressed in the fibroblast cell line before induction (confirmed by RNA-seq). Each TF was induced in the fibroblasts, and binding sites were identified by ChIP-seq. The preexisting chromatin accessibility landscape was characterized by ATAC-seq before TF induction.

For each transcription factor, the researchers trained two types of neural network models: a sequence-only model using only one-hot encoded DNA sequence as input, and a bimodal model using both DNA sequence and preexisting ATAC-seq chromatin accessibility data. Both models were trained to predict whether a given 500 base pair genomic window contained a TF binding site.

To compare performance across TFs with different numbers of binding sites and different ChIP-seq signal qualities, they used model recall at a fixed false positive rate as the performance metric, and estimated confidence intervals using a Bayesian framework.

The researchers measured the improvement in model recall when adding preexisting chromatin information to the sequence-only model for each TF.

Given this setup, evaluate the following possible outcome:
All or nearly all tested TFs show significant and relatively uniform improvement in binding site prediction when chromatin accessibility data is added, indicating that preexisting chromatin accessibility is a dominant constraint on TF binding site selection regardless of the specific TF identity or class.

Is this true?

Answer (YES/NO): NO